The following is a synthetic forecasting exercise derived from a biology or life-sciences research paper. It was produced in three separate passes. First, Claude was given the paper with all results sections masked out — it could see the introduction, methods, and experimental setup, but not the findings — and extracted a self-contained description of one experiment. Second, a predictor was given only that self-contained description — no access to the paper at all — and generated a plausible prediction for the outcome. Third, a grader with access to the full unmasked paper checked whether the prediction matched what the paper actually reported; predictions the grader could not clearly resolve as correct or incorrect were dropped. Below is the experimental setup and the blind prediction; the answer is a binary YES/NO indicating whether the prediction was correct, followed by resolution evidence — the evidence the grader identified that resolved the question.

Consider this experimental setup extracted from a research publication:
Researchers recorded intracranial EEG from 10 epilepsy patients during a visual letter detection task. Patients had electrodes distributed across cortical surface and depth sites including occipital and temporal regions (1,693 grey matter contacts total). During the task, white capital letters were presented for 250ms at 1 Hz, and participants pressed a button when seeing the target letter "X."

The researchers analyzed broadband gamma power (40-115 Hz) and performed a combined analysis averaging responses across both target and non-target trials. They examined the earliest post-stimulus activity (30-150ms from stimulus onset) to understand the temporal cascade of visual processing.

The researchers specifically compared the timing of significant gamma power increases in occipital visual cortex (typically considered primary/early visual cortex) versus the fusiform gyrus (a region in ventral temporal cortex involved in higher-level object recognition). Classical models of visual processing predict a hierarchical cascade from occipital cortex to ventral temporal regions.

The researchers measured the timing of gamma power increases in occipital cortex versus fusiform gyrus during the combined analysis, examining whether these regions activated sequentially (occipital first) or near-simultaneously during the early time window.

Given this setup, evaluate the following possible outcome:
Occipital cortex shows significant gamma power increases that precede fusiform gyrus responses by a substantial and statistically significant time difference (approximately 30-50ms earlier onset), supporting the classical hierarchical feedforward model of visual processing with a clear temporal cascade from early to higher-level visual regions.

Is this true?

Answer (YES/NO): NO